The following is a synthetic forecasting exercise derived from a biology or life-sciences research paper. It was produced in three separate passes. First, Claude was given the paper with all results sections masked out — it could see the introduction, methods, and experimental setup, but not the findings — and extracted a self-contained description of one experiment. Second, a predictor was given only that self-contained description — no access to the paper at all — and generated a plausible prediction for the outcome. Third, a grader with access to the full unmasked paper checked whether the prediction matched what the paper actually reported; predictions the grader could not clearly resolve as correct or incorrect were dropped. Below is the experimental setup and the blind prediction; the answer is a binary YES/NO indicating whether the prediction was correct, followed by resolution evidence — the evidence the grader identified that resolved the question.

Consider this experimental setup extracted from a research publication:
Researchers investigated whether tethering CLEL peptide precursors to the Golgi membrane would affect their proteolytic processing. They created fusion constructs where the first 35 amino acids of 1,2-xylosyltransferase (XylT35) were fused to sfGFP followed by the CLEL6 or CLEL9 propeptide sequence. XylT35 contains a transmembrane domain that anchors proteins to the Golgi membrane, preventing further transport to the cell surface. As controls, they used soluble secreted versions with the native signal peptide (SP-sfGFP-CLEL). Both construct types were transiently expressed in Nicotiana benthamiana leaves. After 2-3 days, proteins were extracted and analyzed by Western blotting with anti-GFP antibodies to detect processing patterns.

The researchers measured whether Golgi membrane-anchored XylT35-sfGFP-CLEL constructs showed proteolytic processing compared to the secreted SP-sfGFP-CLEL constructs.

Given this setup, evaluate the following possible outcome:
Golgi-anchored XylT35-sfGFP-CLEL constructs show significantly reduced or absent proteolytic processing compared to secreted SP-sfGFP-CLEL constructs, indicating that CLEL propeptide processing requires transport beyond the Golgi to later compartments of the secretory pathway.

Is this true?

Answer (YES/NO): YES